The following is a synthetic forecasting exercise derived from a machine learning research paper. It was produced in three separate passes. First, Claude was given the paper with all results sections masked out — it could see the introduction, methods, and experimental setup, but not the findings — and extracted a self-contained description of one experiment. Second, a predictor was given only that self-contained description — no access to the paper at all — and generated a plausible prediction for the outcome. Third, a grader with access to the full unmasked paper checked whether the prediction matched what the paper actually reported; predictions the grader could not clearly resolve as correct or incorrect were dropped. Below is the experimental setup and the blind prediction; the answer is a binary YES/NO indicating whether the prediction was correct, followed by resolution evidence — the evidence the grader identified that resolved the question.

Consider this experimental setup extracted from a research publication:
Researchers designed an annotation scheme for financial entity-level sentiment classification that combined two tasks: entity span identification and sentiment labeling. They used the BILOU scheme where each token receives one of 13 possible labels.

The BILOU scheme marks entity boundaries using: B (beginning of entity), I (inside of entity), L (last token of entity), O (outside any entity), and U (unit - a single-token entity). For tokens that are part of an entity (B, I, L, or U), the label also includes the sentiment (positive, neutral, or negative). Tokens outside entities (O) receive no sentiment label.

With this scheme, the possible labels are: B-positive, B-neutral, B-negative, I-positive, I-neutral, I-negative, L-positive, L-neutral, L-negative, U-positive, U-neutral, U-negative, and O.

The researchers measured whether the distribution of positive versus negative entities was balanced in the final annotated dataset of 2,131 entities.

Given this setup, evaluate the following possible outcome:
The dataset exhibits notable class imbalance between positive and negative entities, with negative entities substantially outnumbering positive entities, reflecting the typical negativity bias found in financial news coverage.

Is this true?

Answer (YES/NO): NO